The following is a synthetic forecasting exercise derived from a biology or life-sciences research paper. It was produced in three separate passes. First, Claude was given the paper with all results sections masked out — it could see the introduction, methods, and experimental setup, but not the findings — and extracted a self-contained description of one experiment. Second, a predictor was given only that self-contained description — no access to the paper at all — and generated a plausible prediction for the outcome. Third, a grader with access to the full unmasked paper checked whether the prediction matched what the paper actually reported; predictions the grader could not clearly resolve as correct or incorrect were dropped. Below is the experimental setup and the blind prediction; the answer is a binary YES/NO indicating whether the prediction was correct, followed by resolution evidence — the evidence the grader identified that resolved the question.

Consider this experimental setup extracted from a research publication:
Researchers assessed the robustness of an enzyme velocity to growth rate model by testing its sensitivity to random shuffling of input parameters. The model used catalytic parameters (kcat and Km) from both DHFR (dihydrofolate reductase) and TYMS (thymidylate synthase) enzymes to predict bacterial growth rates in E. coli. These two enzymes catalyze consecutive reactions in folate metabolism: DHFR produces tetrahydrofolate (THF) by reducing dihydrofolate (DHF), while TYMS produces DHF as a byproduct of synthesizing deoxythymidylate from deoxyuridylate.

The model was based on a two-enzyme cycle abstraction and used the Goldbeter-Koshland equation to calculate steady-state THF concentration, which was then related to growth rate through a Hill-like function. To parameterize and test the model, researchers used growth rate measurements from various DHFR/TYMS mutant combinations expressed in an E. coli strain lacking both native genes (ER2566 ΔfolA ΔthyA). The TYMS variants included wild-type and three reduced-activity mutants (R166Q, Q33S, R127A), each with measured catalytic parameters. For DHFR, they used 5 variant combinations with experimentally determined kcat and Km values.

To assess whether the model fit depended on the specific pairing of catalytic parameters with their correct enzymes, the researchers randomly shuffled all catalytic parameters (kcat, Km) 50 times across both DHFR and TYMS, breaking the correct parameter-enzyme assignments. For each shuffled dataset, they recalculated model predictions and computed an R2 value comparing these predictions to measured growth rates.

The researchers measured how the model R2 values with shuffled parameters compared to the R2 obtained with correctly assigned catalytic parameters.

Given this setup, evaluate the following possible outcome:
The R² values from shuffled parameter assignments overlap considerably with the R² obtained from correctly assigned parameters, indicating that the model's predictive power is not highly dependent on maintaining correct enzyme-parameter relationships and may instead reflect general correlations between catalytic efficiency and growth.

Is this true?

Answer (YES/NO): NO